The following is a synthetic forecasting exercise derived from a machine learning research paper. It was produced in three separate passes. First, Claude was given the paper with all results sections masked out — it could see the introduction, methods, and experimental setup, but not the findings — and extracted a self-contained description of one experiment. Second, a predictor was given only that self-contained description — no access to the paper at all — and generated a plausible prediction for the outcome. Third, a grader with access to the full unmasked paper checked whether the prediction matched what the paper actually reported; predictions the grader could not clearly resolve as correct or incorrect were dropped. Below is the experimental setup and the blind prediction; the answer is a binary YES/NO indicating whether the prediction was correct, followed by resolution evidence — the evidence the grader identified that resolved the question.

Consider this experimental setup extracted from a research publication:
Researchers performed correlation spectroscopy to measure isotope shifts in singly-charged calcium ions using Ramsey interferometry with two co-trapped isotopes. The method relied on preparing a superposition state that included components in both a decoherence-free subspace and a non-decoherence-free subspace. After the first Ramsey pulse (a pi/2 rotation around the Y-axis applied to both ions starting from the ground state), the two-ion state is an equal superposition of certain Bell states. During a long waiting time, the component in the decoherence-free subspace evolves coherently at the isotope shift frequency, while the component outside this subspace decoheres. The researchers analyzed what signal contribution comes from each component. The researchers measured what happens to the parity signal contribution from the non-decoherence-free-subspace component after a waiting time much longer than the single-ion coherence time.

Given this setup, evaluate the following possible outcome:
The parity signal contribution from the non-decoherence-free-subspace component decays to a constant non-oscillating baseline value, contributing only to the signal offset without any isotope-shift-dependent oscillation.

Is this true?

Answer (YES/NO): YES